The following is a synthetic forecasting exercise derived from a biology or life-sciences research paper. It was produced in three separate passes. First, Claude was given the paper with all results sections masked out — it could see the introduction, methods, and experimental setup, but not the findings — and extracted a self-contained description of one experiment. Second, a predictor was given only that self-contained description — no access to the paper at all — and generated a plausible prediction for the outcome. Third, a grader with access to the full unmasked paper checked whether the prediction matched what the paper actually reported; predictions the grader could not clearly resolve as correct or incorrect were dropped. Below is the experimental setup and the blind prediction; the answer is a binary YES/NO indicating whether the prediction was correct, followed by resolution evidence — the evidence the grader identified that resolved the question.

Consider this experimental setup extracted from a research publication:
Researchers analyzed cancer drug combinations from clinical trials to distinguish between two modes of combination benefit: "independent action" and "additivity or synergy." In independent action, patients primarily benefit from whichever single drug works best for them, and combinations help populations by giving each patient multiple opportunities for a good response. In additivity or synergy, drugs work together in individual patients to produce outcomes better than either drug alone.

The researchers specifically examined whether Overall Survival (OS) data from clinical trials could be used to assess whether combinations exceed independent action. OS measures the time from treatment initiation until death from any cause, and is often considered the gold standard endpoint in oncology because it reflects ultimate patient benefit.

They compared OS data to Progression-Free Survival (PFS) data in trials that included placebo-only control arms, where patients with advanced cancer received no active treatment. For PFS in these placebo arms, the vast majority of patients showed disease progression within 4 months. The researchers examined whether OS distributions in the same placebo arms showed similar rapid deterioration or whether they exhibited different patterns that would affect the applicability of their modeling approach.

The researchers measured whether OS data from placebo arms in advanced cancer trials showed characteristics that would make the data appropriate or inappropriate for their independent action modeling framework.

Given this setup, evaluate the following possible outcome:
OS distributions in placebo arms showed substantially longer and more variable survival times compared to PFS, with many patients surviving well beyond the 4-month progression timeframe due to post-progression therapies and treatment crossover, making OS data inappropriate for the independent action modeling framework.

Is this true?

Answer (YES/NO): YES